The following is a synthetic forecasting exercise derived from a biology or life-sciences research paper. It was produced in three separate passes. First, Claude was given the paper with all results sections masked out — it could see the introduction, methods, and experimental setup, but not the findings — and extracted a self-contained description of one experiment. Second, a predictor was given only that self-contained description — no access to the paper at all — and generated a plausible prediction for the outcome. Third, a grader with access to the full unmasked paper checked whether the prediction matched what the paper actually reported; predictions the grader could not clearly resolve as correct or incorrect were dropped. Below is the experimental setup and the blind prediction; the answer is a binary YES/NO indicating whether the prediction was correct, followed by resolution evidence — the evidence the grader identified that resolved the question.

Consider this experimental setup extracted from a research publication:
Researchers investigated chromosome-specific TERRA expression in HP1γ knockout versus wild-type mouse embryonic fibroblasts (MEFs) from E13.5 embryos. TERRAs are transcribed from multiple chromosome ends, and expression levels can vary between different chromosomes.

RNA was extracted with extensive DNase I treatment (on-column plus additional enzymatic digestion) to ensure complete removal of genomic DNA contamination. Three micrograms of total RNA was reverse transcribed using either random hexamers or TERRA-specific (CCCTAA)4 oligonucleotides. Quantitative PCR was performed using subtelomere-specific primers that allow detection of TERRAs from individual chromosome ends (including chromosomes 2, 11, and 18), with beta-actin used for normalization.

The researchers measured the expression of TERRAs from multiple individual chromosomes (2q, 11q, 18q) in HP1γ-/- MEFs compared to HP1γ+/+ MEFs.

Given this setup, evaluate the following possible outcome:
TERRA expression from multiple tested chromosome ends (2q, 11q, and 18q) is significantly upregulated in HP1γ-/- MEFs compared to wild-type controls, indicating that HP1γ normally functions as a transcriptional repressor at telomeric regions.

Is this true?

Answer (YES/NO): NO